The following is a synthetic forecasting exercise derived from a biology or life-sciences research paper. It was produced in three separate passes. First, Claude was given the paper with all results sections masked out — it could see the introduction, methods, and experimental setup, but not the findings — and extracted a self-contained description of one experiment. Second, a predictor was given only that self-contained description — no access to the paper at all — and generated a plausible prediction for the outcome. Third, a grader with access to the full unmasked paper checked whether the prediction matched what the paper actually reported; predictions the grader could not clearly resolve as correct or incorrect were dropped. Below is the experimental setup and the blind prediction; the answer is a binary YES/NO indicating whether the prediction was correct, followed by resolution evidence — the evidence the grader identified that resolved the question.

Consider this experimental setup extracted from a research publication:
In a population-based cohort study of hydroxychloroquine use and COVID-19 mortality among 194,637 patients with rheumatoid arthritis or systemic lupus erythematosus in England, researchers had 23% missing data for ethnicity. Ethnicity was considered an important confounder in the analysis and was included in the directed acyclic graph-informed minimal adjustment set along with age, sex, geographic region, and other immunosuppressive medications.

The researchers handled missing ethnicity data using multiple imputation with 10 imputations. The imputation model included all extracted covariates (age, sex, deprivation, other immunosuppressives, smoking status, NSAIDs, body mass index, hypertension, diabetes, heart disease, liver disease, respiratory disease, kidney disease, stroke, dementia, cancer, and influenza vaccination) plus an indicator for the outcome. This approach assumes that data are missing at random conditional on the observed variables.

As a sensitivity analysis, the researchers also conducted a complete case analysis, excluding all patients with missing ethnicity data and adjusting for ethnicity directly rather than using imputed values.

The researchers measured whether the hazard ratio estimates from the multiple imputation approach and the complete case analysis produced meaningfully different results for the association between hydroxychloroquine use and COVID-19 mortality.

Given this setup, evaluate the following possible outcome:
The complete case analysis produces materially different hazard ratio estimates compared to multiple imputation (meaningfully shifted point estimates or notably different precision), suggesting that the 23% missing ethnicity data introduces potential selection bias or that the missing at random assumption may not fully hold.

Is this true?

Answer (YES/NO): NO